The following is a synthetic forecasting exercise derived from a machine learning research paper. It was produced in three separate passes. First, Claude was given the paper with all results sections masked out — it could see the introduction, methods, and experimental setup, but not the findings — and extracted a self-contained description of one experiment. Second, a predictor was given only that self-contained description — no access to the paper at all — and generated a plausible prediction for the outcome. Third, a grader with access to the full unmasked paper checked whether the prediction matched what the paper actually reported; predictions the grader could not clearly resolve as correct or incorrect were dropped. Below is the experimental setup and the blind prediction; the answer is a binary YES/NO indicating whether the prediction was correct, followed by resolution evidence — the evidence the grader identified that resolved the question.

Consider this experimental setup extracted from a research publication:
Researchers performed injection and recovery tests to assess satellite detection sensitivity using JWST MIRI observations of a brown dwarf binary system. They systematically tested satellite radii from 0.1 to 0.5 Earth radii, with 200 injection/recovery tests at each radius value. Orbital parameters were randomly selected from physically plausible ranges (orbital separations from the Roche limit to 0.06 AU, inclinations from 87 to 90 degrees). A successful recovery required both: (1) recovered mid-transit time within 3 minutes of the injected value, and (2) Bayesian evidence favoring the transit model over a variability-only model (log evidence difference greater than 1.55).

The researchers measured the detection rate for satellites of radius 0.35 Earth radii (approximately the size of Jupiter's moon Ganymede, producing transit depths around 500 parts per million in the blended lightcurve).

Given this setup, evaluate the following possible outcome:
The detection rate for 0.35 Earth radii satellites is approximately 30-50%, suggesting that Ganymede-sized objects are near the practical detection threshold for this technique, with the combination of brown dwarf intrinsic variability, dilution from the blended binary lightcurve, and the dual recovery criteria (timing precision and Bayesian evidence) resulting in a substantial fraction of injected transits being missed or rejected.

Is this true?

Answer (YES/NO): NO